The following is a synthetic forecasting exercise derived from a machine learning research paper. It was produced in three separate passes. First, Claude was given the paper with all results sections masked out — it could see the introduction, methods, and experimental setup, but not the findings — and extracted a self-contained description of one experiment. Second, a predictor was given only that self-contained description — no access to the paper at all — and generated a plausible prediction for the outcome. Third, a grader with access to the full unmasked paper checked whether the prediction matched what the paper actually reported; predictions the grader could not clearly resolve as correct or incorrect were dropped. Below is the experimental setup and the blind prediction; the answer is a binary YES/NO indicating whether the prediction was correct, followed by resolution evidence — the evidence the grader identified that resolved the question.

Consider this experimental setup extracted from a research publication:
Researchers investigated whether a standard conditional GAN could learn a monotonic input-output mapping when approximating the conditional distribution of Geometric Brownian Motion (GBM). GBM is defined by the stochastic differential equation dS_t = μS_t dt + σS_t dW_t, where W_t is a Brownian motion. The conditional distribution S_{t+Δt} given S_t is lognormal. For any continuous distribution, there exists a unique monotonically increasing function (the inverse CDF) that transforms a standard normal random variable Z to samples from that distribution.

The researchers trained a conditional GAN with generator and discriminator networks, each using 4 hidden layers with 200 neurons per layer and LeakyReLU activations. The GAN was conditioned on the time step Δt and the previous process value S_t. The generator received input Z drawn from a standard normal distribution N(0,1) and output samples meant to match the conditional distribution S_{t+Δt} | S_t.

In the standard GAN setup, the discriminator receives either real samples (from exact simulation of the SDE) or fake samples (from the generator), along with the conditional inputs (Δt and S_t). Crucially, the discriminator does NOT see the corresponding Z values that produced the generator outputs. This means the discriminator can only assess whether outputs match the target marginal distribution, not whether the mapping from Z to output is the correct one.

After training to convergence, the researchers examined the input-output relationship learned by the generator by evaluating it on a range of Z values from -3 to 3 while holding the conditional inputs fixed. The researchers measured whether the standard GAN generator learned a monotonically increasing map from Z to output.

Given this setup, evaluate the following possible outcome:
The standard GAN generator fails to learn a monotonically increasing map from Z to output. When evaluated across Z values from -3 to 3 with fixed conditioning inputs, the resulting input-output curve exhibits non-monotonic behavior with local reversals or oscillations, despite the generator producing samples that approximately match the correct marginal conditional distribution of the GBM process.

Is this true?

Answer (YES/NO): NO